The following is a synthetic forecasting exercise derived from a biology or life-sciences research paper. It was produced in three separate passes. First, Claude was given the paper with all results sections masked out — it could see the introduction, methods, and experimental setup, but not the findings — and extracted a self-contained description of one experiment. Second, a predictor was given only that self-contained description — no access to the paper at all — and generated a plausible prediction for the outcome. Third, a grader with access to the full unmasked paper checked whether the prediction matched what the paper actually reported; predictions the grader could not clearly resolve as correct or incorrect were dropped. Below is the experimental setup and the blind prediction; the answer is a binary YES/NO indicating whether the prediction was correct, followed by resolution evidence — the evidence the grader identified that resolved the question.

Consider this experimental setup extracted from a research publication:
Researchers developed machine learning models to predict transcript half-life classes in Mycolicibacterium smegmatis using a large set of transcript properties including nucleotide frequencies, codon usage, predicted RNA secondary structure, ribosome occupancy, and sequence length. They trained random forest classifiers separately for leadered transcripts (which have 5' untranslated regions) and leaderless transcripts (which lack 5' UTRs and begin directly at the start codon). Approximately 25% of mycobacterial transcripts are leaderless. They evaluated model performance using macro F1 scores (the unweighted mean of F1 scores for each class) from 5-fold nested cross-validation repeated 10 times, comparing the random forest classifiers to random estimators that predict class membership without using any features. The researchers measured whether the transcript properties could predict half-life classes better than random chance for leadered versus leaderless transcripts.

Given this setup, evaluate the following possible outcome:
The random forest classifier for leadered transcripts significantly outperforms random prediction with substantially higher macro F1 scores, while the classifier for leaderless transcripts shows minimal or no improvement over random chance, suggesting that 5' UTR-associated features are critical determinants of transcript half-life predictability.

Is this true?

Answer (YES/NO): NO